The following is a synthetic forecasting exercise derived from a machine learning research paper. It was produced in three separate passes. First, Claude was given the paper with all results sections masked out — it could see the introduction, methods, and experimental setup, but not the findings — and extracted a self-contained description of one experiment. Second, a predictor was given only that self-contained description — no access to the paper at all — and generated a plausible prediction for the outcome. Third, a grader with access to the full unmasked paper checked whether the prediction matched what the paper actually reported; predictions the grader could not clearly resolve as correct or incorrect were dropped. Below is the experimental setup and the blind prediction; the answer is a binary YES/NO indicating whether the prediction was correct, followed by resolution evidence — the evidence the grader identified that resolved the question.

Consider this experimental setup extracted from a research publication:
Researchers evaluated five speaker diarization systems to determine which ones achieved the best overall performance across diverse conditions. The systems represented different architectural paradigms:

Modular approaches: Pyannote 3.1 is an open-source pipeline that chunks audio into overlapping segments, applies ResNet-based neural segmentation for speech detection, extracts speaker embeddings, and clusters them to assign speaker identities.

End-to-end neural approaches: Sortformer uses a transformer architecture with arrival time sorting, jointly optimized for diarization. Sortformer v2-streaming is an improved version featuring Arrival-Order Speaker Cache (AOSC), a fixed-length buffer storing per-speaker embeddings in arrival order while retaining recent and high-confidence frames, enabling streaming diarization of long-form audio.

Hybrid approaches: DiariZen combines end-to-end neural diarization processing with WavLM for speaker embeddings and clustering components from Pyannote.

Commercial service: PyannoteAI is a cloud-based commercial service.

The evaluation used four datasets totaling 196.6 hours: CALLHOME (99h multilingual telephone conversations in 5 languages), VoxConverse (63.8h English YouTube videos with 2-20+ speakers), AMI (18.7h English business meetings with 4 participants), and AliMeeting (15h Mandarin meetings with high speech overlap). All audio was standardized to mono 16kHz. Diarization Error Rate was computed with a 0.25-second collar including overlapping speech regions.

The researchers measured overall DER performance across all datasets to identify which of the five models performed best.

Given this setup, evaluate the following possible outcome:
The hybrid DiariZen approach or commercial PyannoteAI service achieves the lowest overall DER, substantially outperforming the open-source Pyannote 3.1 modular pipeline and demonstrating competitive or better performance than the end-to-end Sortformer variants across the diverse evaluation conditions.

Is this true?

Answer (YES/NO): YES